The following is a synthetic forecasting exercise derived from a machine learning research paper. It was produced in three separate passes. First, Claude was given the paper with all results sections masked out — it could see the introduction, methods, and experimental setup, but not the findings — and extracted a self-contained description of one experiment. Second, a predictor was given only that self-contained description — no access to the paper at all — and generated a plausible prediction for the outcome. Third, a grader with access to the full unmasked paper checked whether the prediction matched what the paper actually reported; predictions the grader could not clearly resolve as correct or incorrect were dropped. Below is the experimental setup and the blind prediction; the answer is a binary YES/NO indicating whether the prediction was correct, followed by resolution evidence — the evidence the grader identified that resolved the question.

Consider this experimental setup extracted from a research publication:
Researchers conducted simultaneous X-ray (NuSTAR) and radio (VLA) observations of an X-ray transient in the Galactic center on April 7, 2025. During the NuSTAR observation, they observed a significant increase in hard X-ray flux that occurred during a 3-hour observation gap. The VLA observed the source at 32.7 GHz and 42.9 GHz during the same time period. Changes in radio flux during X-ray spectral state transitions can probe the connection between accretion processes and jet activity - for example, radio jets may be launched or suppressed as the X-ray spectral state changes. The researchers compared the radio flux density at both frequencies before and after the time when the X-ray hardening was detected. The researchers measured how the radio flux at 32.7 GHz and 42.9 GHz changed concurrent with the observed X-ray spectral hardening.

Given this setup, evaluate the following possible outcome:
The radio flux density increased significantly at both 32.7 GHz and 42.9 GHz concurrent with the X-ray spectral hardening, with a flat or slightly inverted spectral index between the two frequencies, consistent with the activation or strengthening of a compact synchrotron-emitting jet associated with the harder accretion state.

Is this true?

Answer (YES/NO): NO